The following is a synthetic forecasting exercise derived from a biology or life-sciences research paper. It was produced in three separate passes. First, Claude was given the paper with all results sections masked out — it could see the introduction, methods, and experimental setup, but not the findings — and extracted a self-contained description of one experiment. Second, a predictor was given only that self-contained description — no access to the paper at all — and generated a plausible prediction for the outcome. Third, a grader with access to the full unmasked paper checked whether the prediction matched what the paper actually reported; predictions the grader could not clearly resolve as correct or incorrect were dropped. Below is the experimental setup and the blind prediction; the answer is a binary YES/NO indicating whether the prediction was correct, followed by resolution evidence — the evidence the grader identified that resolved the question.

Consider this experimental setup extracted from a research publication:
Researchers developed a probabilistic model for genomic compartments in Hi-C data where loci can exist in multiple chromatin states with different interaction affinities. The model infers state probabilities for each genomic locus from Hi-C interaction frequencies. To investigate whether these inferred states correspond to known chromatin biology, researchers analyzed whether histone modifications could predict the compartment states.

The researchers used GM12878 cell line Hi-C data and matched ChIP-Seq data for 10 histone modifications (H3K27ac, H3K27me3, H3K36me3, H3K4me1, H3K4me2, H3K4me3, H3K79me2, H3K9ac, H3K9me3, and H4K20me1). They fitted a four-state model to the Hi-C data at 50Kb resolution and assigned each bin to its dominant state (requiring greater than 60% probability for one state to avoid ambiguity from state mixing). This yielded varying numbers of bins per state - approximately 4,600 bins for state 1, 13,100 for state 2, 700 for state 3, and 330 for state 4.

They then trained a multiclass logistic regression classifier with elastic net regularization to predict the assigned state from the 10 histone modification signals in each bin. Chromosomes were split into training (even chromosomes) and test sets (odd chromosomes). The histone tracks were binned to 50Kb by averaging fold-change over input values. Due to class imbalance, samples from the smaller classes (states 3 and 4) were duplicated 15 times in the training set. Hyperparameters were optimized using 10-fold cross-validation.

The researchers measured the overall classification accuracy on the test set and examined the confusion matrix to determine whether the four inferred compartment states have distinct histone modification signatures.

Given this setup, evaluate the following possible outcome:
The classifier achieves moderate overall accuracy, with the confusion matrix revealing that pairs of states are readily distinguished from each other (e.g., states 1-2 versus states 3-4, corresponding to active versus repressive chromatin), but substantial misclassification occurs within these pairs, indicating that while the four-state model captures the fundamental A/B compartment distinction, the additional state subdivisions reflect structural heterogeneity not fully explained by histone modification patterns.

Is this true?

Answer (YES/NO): NO